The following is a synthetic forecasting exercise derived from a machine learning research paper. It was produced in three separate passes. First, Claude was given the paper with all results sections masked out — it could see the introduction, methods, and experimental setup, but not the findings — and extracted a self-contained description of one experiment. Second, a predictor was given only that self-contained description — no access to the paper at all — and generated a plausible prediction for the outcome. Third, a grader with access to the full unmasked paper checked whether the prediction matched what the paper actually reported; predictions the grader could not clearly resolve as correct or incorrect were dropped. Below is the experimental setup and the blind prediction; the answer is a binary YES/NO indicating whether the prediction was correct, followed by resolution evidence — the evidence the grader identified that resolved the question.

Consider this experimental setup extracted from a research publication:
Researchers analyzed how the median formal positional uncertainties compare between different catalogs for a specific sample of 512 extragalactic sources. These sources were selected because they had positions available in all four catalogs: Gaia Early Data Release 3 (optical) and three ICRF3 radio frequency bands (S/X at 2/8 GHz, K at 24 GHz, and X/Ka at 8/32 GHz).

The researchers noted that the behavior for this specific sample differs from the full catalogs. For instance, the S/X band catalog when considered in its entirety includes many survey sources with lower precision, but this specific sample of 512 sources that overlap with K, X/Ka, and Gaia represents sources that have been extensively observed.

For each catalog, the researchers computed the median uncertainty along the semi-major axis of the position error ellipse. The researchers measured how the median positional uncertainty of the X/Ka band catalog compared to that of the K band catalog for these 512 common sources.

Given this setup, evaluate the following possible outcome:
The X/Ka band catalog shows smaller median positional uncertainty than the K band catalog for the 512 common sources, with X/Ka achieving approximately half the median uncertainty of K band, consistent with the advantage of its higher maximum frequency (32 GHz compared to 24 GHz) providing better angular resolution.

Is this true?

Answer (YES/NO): NO